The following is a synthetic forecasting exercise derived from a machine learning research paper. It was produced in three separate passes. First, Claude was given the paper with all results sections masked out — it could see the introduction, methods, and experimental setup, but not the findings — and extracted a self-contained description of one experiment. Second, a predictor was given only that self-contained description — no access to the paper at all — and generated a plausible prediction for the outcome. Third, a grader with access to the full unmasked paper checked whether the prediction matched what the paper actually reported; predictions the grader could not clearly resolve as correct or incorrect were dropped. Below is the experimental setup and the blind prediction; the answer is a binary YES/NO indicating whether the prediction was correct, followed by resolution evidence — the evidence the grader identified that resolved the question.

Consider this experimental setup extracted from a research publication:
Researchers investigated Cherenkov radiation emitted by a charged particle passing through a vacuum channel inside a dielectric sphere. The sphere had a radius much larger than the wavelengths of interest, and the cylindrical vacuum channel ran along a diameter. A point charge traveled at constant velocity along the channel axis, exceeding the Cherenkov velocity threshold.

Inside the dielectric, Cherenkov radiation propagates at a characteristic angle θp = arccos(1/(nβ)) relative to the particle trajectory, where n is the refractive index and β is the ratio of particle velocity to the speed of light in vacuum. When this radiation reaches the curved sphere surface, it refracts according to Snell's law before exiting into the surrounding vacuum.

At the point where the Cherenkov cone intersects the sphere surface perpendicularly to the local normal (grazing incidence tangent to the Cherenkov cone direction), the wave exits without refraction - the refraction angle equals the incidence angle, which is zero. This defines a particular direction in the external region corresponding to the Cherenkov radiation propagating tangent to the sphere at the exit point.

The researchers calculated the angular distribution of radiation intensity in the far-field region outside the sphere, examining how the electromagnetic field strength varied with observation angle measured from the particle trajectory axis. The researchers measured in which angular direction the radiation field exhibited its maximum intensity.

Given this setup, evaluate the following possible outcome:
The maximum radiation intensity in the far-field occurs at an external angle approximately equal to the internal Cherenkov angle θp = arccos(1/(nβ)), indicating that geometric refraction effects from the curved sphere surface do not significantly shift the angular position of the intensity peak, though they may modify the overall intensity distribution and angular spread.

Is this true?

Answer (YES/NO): YES